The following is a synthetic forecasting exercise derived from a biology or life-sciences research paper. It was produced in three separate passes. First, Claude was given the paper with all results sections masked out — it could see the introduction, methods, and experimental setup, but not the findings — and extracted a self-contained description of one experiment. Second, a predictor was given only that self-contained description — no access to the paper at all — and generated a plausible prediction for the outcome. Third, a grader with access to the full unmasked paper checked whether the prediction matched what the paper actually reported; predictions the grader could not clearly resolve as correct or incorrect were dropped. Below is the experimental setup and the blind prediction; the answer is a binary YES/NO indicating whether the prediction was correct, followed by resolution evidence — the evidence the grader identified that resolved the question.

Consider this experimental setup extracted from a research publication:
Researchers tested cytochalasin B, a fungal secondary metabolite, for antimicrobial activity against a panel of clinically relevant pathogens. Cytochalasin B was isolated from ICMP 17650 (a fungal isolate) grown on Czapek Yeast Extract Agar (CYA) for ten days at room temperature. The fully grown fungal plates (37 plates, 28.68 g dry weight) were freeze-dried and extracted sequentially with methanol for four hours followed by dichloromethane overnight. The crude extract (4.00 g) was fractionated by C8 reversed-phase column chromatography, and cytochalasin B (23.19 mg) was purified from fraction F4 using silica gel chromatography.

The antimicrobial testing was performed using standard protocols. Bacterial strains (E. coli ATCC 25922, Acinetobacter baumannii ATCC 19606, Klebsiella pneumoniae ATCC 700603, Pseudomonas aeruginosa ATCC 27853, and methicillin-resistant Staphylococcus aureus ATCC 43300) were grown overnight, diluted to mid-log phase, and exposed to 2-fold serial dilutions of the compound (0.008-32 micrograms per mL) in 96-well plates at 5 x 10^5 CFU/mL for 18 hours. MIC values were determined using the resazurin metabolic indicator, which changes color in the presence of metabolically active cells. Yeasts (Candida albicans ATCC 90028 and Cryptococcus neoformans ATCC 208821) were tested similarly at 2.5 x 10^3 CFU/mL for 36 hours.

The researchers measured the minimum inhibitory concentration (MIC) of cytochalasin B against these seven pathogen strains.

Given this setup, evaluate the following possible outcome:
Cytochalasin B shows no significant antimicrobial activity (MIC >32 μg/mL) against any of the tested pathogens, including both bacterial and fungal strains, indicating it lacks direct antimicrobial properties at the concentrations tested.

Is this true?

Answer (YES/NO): YES